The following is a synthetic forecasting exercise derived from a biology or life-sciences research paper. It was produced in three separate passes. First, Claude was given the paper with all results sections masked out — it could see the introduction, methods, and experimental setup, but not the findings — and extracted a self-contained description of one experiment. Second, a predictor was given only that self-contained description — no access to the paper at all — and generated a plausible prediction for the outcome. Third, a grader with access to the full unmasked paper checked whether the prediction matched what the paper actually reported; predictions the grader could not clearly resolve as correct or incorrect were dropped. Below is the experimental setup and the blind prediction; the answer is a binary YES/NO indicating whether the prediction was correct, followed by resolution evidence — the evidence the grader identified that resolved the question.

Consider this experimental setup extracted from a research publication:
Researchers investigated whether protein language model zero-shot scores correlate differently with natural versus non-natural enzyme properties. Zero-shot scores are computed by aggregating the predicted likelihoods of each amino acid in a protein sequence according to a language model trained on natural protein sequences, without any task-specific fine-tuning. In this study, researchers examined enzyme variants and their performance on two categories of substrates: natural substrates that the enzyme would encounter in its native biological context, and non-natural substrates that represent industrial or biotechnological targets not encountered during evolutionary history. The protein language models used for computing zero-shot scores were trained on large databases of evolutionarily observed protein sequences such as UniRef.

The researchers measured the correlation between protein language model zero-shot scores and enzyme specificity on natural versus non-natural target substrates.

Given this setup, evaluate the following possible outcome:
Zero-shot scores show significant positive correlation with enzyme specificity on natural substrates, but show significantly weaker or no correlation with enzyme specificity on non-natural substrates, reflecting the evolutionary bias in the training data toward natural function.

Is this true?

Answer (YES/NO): NO